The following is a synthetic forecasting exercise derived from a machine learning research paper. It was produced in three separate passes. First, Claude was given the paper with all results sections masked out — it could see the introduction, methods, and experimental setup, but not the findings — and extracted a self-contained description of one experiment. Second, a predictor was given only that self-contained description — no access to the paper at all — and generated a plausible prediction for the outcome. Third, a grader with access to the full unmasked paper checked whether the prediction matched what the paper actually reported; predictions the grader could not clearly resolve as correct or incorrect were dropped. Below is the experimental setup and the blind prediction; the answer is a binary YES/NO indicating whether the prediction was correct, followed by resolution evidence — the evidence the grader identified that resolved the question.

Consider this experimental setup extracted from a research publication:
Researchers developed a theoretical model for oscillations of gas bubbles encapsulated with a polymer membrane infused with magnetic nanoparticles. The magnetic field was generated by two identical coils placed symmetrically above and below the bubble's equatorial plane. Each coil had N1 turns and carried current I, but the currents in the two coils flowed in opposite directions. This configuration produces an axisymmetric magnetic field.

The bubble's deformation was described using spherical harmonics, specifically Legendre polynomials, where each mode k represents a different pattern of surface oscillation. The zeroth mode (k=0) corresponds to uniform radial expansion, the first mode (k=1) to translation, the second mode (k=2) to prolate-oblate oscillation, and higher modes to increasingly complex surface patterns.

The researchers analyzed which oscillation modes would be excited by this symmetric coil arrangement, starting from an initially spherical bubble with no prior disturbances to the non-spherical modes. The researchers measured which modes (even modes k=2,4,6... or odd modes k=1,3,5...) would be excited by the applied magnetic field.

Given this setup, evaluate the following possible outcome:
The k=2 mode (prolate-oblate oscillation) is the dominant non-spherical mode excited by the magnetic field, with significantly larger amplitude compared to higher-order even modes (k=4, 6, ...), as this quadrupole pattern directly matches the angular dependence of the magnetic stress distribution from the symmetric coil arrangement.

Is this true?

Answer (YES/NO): YES